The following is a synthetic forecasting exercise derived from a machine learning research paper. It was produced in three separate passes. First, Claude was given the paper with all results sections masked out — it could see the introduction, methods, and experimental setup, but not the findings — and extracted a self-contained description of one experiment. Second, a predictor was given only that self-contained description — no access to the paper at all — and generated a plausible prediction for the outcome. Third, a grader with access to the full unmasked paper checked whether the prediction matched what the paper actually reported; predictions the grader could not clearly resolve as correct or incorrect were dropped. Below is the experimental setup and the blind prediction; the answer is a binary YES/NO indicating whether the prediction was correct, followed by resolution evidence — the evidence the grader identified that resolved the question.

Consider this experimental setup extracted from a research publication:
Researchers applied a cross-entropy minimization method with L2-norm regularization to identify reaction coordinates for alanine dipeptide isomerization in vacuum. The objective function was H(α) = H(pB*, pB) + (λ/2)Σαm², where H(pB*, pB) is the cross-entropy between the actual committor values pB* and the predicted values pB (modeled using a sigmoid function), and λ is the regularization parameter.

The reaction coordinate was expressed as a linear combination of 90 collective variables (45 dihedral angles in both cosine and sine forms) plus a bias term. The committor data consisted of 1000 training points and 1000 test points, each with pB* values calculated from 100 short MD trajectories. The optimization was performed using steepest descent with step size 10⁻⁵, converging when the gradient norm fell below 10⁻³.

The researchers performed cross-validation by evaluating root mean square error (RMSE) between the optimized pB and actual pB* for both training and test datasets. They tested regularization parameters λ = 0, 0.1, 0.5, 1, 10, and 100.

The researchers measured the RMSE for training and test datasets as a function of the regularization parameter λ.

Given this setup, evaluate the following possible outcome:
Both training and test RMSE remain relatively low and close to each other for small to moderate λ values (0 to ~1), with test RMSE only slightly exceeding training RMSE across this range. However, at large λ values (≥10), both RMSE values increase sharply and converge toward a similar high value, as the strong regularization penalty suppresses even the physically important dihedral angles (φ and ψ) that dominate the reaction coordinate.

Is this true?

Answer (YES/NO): NO